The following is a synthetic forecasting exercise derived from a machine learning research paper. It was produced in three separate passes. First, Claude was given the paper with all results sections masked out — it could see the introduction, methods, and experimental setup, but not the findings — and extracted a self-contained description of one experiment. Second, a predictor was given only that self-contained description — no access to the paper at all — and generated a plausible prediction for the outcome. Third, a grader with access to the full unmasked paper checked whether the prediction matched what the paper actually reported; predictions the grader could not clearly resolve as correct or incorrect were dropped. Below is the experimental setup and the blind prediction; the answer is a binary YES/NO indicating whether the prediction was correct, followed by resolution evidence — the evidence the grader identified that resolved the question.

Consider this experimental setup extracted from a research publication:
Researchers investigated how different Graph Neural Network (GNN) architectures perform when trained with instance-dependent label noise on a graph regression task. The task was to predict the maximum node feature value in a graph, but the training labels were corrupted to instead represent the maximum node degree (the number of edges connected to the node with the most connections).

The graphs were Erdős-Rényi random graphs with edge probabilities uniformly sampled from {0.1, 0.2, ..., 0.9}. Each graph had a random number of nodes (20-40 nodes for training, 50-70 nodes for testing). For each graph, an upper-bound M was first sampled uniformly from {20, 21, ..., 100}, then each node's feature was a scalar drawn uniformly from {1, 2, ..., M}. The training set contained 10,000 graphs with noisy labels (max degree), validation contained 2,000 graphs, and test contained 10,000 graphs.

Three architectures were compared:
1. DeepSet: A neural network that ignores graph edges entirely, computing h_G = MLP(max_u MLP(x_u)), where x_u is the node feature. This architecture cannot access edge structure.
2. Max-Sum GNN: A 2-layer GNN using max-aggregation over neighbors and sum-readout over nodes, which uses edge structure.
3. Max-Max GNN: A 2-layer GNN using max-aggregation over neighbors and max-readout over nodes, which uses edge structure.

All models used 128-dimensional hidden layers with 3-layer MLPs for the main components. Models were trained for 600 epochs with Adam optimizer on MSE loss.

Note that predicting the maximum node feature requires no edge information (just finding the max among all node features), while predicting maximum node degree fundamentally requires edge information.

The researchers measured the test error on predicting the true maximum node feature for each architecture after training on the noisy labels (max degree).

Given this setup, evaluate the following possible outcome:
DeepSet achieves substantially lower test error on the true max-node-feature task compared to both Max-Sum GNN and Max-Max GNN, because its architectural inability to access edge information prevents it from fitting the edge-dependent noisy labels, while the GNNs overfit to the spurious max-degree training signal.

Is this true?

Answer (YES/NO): YES